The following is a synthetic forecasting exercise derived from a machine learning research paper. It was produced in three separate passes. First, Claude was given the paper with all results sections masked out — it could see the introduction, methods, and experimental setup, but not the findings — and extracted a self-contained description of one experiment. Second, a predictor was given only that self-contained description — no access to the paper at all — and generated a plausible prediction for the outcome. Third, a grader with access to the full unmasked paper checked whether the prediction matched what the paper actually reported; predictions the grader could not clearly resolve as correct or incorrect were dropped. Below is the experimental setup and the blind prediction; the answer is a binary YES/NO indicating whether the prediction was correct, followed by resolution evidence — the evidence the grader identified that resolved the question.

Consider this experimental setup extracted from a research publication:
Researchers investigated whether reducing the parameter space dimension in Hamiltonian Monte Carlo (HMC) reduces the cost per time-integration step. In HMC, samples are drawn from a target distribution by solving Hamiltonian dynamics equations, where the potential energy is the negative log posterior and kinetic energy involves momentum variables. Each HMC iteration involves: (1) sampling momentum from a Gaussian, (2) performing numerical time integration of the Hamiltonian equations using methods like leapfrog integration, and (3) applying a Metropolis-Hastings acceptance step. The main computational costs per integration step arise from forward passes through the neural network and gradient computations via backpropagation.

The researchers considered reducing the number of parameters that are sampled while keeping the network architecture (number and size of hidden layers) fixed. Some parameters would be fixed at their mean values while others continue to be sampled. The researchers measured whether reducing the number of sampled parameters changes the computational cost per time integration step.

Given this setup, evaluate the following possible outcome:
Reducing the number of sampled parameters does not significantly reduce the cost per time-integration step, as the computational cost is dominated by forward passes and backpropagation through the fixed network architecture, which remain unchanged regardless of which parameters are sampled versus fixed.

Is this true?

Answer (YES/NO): YES